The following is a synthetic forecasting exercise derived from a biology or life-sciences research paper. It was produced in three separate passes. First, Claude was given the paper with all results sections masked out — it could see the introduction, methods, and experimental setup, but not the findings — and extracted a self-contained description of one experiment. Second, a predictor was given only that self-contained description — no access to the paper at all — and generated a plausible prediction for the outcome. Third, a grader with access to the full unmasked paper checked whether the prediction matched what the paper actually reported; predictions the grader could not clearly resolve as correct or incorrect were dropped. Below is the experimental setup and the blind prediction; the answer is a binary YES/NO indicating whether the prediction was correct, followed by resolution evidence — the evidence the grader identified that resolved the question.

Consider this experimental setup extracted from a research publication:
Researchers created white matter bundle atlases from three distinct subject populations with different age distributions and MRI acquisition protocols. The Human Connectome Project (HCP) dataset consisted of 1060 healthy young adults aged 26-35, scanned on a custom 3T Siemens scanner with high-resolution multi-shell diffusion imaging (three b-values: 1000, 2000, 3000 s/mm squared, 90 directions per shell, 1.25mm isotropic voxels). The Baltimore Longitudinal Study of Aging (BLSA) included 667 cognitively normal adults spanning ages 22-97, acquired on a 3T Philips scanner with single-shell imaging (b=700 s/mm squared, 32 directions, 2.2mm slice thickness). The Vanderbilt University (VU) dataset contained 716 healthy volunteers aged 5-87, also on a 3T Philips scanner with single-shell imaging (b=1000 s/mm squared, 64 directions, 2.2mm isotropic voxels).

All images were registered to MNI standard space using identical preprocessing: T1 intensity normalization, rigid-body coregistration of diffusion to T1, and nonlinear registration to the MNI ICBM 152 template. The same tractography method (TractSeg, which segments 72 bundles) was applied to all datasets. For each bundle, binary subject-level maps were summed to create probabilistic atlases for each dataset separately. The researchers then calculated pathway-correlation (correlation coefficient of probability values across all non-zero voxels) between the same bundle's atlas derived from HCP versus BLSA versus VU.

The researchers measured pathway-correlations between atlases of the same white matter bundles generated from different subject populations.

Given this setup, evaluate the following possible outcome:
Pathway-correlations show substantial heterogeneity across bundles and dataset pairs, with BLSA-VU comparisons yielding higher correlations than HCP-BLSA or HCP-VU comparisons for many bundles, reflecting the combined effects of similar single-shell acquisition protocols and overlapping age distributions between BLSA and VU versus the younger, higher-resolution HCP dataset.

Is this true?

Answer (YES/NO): NO